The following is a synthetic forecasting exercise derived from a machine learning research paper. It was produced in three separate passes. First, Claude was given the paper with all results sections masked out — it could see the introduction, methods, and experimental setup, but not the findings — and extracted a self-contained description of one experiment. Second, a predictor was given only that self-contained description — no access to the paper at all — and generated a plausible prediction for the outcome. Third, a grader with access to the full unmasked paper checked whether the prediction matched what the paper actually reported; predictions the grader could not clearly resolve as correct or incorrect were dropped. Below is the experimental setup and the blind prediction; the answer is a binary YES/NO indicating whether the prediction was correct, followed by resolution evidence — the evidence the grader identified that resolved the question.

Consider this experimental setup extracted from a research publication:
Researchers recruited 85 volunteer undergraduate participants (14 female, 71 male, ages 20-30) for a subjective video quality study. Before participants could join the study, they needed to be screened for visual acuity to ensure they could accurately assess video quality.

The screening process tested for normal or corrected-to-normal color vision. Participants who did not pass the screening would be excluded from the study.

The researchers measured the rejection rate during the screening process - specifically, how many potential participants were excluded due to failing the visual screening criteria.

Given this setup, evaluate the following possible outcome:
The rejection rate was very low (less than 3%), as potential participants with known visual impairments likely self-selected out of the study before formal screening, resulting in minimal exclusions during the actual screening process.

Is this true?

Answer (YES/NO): YES